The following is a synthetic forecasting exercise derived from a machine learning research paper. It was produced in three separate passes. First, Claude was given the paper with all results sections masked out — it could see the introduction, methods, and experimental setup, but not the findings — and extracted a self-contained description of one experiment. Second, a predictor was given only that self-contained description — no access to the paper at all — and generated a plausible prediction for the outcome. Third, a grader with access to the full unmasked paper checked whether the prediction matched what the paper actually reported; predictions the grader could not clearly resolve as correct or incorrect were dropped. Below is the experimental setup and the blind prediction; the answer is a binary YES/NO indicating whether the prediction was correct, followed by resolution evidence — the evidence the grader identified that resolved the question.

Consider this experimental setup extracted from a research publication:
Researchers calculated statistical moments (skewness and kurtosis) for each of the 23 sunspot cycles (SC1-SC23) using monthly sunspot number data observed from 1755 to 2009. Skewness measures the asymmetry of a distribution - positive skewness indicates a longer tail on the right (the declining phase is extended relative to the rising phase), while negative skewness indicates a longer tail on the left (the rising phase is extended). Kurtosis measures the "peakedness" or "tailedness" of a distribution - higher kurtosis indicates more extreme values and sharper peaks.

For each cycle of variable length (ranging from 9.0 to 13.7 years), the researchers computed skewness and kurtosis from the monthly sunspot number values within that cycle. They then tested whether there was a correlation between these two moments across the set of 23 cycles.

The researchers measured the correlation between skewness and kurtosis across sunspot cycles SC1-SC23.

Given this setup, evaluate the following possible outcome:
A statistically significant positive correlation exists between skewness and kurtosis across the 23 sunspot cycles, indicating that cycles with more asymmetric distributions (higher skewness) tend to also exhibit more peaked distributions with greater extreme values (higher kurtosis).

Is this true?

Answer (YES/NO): YES